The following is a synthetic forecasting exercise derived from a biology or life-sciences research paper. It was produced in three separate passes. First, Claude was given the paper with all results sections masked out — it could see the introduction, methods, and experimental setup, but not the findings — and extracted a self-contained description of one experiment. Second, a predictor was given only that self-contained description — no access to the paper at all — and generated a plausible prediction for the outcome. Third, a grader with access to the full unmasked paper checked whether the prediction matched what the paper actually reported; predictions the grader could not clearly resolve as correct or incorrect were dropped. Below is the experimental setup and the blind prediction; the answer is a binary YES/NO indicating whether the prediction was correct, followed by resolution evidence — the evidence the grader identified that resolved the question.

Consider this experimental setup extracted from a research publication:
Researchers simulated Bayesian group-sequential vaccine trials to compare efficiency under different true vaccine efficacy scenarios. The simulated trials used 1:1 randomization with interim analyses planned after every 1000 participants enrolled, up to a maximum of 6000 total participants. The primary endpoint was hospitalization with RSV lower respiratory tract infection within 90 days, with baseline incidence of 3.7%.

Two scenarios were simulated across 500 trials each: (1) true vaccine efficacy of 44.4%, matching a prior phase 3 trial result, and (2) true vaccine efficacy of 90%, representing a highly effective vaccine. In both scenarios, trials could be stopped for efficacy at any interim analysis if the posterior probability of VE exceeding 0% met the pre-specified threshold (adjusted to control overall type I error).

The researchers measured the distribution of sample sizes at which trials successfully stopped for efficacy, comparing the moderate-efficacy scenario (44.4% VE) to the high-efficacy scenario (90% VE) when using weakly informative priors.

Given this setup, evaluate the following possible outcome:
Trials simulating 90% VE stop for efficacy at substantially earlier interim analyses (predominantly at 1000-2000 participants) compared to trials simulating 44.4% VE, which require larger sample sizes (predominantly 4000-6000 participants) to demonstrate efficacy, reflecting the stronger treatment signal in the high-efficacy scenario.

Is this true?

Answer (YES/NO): NO